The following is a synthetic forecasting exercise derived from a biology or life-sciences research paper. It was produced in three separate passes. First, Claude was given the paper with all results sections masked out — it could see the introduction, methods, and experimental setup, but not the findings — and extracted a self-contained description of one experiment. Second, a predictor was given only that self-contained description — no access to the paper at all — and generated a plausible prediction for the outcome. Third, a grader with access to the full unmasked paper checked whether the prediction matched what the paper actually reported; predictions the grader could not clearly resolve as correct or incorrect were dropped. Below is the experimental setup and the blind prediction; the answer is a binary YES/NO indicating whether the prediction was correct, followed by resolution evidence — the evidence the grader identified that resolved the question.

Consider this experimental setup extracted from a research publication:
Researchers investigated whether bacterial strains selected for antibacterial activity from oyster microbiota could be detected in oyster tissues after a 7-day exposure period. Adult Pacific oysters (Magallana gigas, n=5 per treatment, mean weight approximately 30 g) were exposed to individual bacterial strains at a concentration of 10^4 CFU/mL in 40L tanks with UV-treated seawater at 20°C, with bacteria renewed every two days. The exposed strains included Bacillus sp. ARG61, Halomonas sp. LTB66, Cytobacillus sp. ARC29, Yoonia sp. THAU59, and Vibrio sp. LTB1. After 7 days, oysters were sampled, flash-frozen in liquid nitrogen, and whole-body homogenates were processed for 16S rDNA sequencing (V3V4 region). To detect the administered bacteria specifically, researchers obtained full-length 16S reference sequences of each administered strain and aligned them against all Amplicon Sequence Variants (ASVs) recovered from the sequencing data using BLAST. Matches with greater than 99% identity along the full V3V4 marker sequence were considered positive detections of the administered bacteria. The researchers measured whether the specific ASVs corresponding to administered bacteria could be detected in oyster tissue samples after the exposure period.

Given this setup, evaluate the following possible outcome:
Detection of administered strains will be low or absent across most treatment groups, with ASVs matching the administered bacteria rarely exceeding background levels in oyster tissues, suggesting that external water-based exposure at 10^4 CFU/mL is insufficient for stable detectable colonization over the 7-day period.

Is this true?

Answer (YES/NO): YES